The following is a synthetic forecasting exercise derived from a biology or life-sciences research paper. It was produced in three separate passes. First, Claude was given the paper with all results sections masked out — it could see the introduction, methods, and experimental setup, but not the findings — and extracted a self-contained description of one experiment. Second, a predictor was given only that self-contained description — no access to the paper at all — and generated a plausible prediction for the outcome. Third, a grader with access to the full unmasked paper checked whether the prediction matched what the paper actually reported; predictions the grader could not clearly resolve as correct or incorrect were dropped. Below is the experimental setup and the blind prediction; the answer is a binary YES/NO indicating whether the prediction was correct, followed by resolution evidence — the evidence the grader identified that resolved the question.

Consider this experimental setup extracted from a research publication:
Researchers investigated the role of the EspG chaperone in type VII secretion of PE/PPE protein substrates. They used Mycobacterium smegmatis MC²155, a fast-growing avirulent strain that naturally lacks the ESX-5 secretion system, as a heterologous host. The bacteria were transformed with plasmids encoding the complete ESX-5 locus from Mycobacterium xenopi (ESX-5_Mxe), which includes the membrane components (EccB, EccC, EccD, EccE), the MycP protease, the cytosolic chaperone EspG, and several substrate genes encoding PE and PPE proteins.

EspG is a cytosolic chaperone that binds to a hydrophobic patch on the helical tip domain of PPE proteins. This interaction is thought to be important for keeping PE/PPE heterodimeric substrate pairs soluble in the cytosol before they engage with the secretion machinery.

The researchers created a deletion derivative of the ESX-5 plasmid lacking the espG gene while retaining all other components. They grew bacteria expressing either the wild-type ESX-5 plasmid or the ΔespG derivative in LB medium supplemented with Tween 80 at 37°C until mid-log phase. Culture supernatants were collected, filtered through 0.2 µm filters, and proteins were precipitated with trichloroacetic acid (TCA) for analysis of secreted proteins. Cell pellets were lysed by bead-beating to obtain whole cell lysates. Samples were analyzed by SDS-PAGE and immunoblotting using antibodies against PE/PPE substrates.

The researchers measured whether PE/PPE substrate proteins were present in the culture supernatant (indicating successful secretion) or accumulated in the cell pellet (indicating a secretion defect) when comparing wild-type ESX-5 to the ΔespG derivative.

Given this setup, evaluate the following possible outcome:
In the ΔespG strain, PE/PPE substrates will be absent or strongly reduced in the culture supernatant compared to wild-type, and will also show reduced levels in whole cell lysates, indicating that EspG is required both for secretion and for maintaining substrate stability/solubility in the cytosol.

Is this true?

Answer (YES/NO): YES